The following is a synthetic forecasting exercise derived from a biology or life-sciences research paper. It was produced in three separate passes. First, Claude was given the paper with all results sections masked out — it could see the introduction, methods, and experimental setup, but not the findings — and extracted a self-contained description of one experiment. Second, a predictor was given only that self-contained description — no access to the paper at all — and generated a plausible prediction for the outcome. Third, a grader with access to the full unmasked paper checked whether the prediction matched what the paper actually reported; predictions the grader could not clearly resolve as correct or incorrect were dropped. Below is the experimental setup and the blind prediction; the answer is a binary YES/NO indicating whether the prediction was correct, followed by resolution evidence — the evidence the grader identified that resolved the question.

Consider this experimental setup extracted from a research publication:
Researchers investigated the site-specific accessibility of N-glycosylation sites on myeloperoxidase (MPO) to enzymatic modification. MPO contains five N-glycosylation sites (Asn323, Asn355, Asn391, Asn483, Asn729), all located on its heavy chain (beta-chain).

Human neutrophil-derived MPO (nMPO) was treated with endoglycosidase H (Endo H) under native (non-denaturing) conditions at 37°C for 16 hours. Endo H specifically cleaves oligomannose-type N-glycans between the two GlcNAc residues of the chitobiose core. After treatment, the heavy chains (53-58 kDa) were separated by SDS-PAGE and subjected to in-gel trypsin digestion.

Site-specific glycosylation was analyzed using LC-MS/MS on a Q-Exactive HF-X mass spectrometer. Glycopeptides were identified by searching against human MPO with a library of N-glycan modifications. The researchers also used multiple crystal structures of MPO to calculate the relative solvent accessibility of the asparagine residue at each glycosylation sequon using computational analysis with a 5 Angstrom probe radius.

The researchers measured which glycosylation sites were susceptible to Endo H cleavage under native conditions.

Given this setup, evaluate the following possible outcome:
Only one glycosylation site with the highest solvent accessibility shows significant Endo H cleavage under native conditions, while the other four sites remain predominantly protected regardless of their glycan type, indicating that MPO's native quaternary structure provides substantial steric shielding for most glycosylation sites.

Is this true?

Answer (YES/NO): NO